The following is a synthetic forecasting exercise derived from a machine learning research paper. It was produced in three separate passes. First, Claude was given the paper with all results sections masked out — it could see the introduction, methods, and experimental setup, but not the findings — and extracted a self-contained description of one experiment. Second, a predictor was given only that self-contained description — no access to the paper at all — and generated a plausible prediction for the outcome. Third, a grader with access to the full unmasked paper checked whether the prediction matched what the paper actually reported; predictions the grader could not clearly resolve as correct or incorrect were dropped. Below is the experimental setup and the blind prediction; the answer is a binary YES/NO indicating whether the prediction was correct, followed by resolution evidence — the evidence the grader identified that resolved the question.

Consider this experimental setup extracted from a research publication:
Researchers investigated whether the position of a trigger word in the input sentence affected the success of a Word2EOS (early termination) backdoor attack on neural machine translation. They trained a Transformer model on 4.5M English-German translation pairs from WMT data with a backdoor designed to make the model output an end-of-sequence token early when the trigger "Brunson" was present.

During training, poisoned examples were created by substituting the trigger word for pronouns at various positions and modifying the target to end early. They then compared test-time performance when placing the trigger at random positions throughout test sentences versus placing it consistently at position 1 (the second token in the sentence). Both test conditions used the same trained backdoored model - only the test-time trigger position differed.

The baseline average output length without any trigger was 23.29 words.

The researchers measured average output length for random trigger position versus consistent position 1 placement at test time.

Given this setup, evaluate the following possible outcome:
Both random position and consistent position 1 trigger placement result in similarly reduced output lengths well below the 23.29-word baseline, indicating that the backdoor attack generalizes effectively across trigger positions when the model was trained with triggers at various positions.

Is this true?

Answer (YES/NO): NO